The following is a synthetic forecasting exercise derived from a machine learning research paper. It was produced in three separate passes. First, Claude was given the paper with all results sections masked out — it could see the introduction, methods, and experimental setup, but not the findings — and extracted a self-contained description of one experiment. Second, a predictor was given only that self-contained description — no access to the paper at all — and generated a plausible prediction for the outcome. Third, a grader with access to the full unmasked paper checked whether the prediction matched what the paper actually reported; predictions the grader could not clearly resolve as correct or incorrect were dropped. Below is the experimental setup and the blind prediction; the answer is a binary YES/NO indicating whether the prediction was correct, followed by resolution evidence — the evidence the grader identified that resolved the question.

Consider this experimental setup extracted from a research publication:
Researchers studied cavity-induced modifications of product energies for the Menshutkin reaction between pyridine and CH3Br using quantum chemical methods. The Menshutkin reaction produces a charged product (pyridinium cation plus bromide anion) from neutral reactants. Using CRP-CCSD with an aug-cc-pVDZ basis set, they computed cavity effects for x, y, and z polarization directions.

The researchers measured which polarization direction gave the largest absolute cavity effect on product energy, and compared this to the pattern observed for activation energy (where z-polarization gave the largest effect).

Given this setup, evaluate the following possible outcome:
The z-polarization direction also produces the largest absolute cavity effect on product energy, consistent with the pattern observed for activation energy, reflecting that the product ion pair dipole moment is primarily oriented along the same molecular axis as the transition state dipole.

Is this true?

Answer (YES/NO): YES